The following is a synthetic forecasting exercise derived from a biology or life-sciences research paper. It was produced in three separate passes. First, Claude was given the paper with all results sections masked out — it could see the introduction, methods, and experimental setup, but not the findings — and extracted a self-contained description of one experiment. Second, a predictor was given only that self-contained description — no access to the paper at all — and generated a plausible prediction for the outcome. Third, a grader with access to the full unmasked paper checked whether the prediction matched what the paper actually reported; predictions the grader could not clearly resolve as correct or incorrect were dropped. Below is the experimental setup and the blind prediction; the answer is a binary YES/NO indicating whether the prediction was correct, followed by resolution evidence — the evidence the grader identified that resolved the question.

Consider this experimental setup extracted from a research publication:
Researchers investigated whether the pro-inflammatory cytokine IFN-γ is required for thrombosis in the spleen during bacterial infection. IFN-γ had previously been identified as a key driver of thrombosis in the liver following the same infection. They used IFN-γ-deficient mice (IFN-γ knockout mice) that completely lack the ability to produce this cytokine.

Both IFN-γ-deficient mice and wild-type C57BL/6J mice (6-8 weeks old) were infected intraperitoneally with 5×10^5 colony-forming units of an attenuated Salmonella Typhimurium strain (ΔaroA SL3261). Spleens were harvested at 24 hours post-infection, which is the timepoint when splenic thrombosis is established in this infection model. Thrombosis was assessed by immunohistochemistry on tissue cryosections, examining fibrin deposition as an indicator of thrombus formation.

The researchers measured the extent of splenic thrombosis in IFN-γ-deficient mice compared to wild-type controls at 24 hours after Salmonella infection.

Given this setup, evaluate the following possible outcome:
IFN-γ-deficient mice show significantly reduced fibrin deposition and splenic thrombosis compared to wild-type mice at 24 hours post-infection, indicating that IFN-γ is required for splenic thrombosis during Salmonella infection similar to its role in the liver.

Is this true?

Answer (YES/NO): NO